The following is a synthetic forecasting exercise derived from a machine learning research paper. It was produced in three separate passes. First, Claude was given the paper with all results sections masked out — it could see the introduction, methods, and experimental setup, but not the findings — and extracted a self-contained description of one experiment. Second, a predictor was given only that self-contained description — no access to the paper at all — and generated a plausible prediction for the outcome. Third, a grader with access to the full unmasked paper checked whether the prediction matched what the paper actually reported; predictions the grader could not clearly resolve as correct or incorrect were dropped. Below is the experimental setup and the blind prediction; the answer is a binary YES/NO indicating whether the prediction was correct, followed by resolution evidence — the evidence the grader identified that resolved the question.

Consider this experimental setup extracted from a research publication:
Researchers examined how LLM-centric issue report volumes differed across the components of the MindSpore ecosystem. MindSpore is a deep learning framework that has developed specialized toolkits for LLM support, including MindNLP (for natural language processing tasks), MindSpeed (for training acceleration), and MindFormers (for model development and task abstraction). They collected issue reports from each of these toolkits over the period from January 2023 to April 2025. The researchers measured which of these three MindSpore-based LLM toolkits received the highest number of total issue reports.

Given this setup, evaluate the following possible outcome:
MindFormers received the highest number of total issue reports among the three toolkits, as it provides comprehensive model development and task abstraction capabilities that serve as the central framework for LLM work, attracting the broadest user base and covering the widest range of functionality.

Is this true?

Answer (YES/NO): NO